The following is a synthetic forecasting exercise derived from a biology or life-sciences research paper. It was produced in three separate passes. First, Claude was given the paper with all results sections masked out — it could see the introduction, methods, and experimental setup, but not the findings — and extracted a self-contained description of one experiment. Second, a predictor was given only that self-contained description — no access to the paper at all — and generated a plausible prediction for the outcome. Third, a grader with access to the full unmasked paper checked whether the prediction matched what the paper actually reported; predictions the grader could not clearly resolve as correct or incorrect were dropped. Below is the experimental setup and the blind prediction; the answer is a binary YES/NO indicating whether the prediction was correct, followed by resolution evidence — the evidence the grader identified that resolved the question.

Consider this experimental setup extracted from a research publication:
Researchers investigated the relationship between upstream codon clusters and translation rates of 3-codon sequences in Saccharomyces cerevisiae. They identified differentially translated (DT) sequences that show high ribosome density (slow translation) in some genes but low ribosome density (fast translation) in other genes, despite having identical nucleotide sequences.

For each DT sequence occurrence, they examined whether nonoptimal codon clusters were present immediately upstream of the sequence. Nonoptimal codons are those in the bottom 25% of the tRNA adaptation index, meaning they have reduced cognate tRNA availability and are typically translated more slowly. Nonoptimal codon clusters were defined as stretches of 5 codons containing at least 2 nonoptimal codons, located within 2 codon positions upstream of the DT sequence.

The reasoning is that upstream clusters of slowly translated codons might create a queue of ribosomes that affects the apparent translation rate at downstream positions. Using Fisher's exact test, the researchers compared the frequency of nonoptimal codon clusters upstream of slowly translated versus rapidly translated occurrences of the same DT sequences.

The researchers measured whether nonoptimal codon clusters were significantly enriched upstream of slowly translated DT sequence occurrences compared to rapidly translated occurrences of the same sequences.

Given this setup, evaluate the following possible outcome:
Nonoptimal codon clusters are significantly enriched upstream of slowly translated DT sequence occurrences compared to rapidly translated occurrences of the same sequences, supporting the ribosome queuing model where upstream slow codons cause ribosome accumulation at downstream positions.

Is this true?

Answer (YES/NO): NO